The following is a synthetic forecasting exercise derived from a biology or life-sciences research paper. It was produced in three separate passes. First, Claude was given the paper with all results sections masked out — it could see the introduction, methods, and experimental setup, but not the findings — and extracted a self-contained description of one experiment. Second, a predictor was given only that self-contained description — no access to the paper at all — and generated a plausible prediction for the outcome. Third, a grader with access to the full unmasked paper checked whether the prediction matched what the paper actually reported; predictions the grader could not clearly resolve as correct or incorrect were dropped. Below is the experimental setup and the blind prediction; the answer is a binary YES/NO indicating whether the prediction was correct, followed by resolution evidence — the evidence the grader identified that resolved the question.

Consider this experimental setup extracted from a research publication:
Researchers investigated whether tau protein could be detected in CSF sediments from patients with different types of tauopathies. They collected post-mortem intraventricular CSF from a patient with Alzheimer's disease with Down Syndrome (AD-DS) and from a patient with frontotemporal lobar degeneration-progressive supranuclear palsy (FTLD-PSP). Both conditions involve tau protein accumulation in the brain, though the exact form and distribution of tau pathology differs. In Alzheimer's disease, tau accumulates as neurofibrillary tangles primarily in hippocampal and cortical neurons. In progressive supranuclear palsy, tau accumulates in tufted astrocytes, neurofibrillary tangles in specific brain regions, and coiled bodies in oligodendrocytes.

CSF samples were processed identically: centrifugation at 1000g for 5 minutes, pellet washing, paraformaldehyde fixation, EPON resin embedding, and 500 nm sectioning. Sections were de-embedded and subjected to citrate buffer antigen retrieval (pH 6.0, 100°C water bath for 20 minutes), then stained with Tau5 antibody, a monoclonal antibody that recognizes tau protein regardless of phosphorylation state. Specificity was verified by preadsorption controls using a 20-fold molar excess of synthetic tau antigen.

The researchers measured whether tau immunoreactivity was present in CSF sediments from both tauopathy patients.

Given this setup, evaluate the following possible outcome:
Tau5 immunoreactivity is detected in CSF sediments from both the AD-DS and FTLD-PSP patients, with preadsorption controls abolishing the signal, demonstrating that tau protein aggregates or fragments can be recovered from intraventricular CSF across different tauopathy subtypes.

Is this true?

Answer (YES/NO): YES